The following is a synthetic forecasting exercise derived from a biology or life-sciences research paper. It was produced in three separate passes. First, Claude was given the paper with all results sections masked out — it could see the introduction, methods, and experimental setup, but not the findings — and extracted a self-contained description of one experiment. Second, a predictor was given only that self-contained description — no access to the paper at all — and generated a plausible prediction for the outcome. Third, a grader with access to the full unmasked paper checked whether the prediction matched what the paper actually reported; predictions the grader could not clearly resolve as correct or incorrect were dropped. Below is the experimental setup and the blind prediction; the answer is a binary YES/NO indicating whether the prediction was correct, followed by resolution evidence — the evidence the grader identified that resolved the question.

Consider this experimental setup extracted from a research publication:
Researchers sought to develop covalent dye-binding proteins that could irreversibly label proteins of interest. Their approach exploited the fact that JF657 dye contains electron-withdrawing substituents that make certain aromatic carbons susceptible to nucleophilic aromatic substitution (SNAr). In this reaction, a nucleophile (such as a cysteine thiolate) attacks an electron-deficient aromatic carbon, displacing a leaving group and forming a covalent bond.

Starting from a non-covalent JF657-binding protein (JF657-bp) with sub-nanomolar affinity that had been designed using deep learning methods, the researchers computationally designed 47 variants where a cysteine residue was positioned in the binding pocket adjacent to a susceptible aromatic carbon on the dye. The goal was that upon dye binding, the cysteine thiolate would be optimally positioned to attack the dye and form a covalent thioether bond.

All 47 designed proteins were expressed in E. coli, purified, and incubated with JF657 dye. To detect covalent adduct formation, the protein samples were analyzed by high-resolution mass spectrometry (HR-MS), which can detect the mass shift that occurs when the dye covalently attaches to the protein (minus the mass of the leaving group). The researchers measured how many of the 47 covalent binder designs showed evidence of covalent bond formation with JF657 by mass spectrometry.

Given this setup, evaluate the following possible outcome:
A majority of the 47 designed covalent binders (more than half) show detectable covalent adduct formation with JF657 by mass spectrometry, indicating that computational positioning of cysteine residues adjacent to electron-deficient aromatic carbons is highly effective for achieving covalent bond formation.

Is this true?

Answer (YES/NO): NO